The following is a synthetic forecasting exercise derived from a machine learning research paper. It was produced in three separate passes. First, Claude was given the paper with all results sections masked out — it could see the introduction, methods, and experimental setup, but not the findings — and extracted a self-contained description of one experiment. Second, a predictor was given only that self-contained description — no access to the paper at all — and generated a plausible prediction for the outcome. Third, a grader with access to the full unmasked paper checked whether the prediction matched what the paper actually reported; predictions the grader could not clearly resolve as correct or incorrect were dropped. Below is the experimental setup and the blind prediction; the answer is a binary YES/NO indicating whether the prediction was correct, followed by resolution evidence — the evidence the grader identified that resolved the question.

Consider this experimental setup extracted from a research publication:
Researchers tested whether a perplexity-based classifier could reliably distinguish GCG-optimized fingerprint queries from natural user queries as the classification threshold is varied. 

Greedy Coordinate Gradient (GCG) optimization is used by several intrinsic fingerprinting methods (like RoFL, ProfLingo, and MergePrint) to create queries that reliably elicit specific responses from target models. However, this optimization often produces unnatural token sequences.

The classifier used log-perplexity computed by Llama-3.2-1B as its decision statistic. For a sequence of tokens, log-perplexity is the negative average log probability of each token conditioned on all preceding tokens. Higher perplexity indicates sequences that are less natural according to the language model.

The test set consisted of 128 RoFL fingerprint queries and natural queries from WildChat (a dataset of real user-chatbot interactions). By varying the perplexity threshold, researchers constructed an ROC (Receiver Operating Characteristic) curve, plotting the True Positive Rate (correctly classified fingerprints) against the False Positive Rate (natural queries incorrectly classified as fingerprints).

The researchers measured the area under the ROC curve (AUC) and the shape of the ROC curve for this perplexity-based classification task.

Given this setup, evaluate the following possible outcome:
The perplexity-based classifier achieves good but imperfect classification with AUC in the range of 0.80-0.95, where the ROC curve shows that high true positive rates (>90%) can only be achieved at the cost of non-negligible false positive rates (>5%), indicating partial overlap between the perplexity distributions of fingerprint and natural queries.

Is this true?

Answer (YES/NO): NO